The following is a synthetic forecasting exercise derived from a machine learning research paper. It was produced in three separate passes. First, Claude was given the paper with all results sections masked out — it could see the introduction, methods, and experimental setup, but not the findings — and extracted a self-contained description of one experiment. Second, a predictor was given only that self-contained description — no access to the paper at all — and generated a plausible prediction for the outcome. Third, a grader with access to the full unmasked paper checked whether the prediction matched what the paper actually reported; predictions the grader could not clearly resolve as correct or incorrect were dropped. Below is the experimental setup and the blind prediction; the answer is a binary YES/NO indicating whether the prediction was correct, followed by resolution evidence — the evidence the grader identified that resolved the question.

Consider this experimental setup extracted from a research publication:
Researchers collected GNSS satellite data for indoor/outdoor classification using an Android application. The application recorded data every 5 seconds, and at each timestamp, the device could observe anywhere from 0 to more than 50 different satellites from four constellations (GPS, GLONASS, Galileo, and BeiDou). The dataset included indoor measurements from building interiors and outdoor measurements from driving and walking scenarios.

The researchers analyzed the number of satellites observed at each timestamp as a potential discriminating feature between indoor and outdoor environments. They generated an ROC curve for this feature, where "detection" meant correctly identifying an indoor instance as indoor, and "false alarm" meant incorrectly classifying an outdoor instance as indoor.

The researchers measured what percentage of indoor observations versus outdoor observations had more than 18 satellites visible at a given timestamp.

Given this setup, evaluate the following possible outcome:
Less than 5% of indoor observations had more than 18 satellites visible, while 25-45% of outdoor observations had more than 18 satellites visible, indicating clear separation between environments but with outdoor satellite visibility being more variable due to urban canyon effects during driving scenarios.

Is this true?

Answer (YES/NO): NO